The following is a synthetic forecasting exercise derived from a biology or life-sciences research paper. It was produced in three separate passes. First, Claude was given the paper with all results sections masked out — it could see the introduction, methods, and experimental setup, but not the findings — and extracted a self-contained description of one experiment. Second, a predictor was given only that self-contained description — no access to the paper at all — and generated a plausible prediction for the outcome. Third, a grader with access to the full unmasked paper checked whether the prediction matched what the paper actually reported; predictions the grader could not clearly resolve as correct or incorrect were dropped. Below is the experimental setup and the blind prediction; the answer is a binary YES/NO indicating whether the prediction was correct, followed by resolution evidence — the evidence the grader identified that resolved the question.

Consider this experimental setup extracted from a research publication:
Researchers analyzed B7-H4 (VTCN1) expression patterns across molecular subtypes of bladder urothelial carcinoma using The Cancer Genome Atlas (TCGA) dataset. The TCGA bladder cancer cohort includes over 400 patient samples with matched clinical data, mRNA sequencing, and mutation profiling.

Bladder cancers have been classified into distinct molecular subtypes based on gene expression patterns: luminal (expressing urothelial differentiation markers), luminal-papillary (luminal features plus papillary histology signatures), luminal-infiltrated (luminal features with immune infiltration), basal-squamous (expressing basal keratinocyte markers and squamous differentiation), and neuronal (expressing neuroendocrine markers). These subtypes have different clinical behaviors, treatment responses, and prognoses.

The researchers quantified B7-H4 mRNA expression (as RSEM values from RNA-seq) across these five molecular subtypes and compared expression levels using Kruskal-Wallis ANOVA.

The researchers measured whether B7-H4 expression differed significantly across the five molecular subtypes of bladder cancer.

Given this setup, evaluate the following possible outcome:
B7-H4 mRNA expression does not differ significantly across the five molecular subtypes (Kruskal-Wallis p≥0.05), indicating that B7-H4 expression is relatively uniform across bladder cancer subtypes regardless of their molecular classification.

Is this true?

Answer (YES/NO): NO